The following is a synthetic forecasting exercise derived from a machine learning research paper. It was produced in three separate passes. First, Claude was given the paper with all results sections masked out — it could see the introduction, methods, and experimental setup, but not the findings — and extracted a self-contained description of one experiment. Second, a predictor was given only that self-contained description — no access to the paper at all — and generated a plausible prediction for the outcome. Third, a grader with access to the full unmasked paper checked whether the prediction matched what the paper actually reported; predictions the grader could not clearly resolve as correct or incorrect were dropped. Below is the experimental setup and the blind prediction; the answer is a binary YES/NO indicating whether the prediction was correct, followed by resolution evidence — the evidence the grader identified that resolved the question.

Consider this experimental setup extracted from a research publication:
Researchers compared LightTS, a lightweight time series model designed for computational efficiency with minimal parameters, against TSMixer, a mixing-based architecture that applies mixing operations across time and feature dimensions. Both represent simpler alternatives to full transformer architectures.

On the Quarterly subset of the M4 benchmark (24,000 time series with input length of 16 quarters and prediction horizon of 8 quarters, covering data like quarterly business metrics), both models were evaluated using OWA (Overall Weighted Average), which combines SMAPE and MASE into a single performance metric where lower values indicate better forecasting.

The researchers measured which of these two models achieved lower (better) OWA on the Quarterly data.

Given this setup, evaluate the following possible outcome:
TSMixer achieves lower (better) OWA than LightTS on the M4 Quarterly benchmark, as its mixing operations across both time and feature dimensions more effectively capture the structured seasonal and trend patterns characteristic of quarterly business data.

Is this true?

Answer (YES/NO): NO